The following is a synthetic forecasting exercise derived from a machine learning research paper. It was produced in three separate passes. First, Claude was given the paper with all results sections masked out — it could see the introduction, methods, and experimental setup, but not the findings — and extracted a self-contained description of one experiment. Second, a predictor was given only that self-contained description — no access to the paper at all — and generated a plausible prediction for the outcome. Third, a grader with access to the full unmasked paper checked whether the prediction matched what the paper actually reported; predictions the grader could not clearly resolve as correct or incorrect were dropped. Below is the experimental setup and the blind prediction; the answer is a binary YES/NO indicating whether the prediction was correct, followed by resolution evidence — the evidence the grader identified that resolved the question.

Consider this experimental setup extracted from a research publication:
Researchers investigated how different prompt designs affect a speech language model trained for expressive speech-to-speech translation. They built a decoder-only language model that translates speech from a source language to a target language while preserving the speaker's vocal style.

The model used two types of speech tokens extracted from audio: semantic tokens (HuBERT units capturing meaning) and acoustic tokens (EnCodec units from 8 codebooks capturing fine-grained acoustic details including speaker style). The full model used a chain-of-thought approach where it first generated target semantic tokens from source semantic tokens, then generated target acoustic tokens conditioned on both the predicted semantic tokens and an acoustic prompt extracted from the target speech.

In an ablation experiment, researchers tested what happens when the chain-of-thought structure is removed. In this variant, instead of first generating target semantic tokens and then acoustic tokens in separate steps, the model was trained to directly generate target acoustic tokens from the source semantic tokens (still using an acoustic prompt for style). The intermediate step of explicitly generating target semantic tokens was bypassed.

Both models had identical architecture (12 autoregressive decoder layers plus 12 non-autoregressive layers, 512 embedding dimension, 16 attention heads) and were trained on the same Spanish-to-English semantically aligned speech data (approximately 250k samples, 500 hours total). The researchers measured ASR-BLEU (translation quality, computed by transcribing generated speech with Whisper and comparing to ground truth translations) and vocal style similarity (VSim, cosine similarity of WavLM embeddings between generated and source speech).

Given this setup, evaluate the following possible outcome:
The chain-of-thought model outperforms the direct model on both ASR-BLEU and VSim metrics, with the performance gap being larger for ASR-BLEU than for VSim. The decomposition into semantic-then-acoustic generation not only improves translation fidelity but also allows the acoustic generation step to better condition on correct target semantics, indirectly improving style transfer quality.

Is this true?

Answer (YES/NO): NO